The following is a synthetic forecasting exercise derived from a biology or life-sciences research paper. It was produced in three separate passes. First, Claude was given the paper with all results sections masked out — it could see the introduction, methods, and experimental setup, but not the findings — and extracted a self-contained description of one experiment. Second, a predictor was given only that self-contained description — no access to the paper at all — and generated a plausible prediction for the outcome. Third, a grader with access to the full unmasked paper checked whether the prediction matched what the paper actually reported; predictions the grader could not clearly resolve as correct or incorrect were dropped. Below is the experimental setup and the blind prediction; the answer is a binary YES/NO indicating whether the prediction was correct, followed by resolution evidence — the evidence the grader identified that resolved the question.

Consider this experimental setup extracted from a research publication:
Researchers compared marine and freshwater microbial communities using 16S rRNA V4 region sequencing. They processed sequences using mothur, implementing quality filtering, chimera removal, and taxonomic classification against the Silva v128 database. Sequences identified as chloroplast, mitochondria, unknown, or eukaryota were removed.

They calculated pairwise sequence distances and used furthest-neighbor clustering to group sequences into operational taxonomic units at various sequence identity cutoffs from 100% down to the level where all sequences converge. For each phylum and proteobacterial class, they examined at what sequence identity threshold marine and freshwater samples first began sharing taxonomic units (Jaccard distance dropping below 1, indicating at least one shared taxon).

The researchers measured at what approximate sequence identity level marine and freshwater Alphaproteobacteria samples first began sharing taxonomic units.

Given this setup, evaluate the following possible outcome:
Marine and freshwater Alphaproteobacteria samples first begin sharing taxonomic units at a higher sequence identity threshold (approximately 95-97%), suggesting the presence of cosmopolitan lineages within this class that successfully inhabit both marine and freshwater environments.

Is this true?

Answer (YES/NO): YES